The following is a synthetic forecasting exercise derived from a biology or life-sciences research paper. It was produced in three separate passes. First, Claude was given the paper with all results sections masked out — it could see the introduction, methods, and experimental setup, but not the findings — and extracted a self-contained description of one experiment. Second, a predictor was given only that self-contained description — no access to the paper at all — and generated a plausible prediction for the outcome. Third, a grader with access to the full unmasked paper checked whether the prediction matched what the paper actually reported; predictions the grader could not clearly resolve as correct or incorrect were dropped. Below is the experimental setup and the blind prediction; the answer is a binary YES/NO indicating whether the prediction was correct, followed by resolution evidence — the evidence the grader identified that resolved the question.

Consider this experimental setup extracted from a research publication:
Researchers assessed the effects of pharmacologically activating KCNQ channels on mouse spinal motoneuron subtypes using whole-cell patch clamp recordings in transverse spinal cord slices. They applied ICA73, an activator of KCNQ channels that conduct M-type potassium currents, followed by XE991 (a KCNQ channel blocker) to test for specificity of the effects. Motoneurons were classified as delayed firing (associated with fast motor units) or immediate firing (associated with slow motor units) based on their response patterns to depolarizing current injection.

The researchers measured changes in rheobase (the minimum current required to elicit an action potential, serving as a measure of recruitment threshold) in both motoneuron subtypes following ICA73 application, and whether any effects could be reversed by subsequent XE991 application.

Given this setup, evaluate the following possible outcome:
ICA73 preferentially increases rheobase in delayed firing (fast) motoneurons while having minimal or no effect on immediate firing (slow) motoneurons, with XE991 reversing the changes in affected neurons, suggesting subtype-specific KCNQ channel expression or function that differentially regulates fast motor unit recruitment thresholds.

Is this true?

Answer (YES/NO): YES